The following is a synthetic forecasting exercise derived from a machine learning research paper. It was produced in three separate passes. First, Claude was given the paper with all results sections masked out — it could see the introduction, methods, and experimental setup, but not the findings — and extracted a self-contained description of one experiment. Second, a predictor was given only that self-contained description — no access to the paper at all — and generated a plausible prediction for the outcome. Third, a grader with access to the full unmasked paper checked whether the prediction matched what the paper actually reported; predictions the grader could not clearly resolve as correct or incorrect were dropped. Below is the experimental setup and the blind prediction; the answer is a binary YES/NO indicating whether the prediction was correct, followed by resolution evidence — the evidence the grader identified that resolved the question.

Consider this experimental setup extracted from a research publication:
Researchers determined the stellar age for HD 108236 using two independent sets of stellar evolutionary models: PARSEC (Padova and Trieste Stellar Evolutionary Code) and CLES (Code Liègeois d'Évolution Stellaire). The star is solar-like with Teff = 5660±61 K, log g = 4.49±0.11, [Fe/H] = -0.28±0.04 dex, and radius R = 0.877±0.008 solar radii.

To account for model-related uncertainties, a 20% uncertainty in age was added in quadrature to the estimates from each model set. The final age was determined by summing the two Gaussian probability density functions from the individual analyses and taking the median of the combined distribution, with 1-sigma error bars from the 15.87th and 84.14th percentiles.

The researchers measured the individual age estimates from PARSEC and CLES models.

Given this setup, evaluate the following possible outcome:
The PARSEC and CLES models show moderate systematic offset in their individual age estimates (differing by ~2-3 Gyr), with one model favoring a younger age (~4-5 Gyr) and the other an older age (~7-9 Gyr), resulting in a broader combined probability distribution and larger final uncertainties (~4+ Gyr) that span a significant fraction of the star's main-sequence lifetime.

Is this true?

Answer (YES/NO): YES